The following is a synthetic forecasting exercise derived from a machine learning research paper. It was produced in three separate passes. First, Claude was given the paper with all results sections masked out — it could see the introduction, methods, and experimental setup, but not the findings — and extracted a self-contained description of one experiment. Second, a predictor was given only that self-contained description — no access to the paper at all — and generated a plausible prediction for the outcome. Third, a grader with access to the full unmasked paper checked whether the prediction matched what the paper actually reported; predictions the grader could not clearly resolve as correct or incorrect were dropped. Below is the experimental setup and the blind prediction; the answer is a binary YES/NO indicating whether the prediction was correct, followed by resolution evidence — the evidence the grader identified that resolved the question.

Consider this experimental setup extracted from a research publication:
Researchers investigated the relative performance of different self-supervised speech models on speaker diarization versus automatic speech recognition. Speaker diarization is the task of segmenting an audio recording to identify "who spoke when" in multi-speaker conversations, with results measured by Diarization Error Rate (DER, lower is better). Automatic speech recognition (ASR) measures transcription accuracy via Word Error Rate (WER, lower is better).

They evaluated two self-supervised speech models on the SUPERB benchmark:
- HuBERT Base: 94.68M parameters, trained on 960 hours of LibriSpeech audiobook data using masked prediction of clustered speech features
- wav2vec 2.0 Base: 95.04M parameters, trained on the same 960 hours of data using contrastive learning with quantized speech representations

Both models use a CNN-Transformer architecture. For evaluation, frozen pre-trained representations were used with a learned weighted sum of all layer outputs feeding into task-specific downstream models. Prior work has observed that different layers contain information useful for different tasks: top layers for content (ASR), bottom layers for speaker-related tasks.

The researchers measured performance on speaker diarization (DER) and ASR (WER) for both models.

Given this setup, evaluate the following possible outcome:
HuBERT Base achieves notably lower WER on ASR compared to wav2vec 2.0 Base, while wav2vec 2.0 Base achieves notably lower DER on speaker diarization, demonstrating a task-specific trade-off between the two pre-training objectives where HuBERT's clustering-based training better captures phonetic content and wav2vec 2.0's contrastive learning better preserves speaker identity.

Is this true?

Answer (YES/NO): NO